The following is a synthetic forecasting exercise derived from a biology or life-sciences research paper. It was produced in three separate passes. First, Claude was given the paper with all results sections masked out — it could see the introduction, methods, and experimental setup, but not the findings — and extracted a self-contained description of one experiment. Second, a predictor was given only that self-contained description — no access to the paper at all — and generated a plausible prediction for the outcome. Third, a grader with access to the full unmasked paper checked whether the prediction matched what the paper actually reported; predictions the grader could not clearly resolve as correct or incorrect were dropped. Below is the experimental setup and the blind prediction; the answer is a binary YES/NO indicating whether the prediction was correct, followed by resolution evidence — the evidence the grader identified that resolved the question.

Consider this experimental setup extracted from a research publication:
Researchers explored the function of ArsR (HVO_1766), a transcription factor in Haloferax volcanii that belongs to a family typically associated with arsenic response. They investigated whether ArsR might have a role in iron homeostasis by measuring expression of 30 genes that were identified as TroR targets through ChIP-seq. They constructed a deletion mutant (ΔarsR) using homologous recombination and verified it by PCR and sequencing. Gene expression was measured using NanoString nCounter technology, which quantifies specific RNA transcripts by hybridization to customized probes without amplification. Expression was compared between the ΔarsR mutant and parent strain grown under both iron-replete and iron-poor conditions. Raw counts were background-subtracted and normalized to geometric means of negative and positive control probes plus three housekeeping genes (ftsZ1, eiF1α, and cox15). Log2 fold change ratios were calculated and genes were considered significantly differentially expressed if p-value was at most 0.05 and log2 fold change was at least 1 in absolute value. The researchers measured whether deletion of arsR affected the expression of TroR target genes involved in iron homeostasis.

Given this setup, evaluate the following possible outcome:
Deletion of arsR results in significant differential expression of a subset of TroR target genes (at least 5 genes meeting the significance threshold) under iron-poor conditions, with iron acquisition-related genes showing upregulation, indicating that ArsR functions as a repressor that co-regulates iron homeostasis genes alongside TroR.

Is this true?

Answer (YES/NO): NO